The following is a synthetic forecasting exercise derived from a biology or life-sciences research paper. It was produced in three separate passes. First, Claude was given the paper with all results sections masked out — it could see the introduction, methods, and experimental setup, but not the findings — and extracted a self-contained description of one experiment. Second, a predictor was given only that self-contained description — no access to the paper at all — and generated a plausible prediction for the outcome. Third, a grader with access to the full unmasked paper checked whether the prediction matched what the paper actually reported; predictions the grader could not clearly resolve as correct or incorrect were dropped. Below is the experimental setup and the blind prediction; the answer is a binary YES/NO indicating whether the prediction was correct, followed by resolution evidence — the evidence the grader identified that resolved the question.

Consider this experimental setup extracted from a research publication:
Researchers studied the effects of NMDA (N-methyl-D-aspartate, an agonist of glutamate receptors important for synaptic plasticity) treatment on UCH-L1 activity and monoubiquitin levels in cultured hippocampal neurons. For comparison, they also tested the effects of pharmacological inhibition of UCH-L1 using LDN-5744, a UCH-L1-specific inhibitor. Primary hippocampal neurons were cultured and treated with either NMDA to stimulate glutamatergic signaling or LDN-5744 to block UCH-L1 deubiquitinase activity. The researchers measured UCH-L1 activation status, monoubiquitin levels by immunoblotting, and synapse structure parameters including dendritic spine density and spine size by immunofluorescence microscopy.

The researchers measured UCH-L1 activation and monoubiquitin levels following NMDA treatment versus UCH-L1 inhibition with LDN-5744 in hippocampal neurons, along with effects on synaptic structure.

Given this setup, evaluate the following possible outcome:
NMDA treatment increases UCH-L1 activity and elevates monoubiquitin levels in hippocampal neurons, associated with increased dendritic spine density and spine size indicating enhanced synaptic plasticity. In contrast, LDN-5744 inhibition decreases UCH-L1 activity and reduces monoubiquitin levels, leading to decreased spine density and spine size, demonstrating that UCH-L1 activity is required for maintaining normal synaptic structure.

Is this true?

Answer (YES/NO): NO